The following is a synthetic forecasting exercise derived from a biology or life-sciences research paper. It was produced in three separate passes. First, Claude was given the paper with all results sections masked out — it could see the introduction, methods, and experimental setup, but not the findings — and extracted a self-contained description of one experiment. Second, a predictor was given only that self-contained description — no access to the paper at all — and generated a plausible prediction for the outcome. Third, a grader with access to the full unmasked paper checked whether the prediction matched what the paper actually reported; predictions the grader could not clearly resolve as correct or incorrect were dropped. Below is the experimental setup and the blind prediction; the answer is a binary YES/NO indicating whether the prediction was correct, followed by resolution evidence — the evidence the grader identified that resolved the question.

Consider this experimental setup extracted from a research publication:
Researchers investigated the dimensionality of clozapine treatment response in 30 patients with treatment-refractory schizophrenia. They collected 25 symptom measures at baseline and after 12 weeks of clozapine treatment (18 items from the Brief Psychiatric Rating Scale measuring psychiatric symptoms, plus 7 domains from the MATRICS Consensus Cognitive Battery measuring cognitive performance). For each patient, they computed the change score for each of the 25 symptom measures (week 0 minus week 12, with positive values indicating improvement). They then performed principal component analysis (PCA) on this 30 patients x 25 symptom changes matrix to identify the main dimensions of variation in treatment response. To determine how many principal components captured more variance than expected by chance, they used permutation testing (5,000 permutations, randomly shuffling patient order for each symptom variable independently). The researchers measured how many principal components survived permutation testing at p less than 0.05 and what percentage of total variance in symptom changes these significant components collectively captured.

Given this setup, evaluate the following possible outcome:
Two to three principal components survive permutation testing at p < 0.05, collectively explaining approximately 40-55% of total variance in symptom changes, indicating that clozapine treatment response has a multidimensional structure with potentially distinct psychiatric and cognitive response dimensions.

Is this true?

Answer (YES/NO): NO